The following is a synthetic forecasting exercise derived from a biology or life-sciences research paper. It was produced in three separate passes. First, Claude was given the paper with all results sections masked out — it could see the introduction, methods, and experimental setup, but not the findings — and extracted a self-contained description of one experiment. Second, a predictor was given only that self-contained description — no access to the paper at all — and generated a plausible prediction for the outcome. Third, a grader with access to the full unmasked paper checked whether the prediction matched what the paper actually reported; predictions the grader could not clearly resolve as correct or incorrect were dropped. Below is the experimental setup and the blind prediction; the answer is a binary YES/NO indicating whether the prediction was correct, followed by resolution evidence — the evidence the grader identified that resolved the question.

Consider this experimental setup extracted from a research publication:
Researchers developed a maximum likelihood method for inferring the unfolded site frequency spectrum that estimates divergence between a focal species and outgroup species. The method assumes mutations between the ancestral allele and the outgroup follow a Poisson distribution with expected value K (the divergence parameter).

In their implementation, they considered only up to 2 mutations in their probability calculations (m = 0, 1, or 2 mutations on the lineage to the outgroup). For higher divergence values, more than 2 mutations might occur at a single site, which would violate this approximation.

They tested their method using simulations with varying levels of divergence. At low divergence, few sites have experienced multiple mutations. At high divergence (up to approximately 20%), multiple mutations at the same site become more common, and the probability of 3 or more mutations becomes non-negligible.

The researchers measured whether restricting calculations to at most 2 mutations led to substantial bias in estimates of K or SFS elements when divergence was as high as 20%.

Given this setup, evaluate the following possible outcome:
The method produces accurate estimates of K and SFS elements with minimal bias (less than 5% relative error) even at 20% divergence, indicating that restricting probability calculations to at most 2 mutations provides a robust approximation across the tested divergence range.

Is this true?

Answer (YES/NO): YES